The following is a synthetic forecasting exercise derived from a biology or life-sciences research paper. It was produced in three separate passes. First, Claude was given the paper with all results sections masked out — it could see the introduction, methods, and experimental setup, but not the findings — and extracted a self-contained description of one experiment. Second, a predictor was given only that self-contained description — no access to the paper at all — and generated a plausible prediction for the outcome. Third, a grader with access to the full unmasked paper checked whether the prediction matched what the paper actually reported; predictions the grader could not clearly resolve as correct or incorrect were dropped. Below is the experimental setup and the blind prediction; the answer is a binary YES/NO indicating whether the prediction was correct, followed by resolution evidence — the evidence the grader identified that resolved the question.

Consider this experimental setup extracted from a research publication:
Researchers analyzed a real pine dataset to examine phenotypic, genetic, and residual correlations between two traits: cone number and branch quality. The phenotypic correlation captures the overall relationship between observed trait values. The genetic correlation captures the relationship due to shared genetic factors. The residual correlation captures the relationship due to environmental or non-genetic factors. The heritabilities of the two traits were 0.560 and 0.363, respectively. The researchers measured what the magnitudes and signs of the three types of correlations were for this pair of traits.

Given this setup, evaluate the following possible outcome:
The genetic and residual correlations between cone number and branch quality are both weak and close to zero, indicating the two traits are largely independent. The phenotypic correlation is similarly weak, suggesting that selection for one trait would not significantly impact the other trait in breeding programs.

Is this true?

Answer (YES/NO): NO